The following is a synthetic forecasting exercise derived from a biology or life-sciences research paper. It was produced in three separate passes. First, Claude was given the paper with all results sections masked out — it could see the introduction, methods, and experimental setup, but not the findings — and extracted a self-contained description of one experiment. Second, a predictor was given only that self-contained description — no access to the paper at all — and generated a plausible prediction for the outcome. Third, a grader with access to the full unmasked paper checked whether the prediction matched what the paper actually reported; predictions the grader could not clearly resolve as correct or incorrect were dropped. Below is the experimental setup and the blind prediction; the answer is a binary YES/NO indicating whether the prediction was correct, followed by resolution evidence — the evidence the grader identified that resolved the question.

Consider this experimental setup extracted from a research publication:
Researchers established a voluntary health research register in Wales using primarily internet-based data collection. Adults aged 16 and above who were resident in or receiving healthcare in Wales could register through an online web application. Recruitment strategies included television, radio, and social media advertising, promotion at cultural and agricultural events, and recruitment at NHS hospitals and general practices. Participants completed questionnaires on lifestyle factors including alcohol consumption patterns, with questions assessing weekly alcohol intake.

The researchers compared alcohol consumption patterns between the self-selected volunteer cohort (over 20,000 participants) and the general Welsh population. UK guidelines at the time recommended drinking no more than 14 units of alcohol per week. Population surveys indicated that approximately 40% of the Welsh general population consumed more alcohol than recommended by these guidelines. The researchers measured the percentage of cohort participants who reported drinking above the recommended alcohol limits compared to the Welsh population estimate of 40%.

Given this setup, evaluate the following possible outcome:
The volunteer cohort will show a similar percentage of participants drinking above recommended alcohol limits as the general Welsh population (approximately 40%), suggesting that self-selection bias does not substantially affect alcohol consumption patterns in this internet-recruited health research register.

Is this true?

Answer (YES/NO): NO